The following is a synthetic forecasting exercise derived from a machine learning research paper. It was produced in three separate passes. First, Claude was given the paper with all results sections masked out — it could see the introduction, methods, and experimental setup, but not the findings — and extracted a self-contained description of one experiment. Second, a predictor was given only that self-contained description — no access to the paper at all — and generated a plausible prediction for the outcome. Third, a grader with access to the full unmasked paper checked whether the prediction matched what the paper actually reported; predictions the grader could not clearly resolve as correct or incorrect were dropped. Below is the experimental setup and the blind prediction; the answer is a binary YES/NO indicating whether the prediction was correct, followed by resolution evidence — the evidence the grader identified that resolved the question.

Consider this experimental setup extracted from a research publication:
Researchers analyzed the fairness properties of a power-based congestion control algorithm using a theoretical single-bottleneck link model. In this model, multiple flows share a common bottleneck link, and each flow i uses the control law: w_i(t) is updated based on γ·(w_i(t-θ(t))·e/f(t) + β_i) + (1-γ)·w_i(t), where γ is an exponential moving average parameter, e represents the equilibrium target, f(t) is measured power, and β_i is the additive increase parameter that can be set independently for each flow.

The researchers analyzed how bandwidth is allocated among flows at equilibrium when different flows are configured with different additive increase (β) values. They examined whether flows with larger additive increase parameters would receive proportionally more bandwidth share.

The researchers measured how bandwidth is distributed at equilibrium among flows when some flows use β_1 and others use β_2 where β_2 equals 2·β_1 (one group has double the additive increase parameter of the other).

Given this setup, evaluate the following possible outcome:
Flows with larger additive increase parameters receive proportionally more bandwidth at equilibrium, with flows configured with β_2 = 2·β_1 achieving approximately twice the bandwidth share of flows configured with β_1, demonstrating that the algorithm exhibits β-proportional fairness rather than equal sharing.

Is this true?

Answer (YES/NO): YES